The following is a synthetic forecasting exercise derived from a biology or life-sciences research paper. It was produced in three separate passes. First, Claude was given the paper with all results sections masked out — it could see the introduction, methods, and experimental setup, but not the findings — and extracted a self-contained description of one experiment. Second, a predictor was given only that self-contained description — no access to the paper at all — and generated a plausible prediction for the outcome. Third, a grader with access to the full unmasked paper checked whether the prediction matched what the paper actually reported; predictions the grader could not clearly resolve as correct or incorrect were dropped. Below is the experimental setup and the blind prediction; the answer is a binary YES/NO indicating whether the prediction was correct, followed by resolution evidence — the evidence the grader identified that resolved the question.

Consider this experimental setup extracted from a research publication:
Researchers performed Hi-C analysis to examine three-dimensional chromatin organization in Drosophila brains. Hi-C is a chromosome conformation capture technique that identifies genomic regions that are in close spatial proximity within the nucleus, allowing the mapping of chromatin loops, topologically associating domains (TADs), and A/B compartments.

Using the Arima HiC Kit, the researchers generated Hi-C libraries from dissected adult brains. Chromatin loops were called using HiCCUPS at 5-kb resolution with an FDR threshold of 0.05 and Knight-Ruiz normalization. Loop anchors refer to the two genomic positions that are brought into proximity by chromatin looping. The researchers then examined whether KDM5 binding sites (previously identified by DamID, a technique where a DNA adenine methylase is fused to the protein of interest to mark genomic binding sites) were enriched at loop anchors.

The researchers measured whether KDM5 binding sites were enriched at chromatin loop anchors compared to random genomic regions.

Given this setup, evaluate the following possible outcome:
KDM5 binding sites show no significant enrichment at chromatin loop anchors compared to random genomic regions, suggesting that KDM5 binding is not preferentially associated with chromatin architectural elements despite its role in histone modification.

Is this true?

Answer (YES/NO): NO